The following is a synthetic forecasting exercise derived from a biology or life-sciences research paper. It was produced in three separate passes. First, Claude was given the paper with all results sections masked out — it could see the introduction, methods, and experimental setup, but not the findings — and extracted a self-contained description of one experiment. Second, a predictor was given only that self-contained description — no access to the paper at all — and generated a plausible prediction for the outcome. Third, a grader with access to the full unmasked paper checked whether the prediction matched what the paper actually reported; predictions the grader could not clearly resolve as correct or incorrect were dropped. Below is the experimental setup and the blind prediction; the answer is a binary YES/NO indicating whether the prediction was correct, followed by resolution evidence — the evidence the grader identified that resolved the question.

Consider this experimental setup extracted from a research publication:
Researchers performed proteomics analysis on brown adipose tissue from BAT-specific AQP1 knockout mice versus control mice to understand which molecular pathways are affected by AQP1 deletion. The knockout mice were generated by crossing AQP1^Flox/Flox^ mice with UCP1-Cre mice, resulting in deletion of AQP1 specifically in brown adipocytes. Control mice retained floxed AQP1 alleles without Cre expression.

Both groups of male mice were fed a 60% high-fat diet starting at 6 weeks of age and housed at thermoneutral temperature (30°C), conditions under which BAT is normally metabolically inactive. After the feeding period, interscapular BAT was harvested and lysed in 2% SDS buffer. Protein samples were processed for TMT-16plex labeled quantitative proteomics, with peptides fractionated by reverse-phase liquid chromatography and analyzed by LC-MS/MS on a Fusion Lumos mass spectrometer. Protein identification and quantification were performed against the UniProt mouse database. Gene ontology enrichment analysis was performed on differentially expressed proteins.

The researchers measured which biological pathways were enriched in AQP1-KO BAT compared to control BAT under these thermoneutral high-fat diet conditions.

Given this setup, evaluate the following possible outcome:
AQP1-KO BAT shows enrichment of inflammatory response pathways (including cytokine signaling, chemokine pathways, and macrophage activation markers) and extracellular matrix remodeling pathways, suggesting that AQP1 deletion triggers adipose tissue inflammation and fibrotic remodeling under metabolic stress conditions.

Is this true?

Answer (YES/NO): NO